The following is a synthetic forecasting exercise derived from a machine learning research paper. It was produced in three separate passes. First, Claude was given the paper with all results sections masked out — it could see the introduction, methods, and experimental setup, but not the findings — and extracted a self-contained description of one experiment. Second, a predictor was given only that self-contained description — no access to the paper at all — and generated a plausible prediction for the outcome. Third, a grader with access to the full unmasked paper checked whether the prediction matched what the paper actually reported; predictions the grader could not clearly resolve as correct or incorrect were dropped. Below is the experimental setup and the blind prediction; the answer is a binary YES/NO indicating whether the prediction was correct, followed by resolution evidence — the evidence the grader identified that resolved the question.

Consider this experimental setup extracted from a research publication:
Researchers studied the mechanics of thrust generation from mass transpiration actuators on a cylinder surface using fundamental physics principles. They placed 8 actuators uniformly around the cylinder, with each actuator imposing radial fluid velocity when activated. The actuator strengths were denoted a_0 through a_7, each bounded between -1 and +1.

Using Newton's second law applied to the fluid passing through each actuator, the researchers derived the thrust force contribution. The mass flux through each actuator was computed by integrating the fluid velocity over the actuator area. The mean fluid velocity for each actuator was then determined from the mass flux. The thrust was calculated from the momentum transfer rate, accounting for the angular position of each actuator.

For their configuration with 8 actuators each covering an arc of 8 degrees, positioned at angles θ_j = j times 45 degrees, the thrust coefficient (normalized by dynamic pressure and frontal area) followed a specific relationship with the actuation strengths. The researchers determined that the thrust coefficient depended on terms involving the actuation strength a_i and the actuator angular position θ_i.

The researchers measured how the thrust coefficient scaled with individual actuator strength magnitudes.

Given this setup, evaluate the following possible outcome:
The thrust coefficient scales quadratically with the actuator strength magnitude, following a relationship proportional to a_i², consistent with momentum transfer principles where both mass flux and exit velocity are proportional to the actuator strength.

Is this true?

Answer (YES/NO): YES